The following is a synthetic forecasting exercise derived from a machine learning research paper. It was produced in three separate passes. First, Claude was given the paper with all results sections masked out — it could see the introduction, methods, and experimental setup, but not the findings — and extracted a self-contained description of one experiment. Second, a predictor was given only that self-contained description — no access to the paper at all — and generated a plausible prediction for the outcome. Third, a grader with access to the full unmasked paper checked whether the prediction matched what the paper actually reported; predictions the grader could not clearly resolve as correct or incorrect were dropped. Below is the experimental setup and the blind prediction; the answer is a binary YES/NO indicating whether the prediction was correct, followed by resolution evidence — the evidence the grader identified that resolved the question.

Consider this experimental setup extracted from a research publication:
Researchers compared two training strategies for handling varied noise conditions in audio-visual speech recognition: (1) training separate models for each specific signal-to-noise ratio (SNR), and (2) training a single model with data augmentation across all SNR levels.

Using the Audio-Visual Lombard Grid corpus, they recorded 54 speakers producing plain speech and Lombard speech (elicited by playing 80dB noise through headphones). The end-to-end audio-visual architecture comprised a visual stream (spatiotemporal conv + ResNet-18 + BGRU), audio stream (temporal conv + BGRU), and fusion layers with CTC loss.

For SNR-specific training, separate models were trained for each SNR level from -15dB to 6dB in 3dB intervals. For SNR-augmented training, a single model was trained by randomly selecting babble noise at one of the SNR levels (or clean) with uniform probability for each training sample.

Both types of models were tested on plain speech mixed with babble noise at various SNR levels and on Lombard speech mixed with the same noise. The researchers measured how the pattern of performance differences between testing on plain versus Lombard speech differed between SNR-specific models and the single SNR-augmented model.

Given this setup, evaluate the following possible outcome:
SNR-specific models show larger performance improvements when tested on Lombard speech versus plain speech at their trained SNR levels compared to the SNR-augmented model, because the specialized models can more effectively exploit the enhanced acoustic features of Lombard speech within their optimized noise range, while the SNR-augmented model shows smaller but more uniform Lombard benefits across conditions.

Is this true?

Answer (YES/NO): NO